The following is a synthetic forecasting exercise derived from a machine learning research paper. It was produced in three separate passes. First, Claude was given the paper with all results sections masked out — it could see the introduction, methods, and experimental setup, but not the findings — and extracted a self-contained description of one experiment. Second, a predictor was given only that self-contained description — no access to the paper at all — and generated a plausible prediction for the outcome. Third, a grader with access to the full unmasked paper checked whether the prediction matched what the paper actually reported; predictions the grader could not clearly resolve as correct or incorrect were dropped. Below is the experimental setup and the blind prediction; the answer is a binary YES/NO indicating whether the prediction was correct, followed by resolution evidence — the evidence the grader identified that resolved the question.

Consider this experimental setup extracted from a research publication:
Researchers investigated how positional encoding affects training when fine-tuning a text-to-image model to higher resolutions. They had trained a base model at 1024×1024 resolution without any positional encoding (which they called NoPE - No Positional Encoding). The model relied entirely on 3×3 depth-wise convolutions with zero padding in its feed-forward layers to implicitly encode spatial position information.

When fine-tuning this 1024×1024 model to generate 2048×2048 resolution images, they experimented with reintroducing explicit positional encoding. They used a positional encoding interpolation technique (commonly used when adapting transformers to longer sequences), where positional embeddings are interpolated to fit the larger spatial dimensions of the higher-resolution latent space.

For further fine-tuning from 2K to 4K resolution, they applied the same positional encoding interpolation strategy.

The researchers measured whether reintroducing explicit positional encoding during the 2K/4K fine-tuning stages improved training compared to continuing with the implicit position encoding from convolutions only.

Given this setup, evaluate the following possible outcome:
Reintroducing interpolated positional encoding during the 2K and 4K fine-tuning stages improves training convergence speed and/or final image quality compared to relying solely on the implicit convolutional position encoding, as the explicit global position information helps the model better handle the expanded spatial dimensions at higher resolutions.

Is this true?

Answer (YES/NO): YES